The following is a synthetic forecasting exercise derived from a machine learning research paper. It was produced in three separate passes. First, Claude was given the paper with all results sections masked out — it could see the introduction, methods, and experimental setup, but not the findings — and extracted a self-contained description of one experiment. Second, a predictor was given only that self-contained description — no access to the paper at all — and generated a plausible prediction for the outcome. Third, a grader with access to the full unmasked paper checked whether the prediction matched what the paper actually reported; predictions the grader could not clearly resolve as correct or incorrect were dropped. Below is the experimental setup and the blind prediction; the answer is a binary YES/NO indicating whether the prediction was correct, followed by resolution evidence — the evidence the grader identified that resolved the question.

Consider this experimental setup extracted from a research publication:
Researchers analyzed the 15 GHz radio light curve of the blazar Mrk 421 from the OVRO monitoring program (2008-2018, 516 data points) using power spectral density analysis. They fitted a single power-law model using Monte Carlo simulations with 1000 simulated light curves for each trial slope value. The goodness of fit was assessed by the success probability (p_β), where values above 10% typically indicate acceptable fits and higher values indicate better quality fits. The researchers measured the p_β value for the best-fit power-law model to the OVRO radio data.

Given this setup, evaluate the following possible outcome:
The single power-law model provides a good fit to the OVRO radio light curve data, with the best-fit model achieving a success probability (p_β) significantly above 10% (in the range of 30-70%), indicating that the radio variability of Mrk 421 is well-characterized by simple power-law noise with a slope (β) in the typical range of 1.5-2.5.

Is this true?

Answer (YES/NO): NO